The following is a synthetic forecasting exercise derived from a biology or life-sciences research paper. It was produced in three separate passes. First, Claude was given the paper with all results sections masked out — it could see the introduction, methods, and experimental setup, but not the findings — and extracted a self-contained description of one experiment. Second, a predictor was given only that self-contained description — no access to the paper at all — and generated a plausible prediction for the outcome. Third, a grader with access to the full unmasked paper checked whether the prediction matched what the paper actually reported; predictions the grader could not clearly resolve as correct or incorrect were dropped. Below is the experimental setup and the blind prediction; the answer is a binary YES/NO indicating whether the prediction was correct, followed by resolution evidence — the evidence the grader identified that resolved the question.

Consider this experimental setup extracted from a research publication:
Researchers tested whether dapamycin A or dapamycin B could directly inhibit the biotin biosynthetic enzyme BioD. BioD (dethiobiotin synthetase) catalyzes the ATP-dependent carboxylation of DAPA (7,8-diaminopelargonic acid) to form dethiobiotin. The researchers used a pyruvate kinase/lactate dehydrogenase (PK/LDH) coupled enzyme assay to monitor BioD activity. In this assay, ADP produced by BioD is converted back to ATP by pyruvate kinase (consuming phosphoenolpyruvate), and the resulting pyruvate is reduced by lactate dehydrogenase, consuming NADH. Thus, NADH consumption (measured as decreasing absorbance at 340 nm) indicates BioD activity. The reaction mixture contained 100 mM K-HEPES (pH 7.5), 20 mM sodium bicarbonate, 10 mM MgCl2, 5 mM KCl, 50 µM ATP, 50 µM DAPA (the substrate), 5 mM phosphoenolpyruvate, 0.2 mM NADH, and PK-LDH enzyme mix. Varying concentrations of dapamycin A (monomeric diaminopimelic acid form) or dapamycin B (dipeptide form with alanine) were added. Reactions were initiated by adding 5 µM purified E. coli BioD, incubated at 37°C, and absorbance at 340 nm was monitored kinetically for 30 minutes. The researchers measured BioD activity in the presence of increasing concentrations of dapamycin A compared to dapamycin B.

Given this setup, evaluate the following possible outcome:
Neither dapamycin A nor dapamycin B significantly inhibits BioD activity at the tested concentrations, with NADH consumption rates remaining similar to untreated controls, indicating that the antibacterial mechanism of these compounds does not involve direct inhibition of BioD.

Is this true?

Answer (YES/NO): YES